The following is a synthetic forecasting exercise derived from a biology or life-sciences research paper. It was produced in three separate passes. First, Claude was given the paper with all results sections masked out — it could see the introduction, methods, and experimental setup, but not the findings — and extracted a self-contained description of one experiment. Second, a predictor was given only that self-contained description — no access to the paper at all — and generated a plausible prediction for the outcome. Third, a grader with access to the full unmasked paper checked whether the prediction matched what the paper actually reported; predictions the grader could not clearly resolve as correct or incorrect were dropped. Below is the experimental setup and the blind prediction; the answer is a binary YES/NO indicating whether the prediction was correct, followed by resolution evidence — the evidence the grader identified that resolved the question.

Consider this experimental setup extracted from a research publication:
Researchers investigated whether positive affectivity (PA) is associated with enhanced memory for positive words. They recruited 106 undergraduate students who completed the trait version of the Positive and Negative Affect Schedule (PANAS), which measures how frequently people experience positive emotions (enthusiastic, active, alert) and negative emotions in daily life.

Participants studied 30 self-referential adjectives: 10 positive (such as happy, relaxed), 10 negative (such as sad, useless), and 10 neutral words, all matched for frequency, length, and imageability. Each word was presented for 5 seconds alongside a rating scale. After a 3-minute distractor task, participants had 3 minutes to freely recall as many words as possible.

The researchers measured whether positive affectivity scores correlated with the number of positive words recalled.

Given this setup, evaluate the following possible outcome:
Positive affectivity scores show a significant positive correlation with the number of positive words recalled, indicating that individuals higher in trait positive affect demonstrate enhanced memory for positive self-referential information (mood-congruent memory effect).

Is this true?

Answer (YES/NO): NO